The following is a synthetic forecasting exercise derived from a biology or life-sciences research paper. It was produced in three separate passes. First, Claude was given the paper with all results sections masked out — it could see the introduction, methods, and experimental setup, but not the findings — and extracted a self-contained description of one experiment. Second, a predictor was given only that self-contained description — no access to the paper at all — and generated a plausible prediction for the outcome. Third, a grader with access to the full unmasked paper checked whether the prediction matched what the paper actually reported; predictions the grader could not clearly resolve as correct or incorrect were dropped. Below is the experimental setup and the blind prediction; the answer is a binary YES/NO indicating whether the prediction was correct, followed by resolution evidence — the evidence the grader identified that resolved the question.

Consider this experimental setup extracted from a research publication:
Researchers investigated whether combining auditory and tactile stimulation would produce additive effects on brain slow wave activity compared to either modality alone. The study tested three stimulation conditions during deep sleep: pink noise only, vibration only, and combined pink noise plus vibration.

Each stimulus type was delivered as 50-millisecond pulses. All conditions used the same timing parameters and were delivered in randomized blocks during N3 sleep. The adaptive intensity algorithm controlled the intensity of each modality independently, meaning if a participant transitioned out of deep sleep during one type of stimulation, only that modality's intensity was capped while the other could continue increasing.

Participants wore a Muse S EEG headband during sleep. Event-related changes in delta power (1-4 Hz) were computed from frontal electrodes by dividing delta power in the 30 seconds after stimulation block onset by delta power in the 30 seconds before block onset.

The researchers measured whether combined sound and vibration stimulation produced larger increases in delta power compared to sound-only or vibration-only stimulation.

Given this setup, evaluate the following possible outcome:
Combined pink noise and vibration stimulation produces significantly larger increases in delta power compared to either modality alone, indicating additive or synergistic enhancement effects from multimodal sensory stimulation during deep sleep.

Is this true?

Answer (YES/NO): NO